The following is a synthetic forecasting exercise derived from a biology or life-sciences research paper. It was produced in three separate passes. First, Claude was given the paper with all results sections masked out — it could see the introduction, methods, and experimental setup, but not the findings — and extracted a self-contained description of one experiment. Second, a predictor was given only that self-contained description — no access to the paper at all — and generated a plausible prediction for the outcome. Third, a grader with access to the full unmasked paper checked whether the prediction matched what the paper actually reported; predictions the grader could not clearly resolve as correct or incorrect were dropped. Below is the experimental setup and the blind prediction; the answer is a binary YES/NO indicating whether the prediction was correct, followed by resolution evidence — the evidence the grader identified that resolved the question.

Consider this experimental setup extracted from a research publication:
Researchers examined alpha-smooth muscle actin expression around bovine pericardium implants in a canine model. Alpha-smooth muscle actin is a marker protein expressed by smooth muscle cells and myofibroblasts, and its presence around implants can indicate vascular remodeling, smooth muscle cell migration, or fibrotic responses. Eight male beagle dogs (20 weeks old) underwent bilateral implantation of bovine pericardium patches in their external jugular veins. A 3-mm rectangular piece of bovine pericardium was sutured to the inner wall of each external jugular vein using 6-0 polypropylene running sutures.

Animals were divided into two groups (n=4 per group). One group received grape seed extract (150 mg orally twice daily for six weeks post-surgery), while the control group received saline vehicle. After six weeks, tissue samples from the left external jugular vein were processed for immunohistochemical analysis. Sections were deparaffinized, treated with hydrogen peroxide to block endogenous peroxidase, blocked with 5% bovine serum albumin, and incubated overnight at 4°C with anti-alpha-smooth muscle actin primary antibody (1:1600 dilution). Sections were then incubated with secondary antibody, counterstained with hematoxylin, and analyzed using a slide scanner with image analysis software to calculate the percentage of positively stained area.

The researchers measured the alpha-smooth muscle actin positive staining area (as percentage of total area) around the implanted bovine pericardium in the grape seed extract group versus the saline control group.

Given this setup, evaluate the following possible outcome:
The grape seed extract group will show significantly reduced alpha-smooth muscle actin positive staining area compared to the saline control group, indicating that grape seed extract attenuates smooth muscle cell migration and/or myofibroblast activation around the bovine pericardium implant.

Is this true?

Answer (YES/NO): NO